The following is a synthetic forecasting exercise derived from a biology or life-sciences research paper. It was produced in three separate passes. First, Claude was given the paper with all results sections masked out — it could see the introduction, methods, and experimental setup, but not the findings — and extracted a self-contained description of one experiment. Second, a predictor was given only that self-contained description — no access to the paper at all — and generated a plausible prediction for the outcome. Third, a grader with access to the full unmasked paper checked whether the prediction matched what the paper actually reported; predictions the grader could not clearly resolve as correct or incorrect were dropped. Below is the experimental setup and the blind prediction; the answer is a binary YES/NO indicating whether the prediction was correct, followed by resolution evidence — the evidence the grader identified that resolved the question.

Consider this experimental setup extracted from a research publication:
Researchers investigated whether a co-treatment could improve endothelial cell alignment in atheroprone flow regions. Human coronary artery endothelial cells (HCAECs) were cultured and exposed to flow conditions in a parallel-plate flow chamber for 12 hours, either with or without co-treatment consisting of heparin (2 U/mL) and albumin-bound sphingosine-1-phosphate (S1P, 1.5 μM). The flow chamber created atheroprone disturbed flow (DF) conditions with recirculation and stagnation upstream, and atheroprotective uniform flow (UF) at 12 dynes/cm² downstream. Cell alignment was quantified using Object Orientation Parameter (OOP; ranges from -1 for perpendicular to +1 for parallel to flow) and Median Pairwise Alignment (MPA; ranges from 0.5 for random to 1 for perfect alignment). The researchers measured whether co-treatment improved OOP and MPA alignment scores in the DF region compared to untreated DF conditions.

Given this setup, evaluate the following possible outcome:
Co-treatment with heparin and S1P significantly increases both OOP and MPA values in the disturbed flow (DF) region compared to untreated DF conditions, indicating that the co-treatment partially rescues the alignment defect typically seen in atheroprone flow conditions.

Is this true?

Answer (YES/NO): NO